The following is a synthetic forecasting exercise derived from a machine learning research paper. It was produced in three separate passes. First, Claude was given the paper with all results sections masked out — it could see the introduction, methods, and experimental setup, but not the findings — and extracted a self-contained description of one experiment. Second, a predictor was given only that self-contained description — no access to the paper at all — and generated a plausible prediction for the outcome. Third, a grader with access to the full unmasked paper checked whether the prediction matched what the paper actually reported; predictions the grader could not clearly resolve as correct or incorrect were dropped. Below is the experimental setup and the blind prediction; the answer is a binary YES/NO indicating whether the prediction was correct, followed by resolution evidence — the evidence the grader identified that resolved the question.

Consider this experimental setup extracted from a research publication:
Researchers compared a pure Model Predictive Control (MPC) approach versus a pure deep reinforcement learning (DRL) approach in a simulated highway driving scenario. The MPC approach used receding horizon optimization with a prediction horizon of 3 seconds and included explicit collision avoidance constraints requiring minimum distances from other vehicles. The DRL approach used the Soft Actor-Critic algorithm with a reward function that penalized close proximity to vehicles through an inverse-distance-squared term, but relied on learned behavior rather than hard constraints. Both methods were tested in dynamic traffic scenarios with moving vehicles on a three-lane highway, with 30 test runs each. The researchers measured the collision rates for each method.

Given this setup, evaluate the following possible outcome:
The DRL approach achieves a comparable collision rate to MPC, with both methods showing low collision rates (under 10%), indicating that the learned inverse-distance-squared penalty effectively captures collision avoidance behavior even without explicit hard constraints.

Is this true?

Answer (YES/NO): NO